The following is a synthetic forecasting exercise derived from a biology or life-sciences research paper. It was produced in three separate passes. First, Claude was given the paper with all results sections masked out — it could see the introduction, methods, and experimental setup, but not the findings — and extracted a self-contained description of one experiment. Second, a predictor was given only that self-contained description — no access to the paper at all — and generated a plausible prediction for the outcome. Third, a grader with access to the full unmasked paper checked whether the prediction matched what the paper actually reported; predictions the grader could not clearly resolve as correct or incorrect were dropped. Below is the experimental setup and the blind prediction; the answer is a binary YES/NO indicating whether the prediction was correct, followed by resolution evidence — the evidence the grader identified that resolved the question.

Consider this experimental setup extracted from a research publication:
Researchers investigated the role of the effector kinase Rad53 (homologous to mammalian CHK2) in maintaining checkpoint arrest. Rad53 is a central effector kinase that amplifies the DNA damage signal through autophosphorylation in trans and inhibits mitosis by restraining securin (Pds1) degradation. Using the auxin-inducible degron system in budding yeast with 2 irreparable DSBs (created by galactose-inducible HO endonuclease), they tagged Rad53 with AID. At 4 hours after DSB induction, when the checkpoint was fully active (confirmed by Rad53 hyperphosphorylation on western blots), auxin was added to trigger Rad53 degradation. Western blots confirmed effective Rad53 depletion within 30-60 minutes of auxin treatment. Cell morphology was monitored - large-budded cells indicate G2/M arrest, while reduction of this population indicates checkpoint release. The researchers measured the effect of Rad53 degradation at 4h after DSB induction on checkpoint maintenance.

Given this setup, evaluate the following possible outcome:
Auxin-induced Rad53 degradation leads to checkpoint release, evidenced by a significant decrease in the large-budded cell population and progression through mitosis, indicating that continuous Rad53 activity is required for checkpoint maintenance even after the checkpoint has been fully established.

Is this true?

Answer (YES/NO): YES